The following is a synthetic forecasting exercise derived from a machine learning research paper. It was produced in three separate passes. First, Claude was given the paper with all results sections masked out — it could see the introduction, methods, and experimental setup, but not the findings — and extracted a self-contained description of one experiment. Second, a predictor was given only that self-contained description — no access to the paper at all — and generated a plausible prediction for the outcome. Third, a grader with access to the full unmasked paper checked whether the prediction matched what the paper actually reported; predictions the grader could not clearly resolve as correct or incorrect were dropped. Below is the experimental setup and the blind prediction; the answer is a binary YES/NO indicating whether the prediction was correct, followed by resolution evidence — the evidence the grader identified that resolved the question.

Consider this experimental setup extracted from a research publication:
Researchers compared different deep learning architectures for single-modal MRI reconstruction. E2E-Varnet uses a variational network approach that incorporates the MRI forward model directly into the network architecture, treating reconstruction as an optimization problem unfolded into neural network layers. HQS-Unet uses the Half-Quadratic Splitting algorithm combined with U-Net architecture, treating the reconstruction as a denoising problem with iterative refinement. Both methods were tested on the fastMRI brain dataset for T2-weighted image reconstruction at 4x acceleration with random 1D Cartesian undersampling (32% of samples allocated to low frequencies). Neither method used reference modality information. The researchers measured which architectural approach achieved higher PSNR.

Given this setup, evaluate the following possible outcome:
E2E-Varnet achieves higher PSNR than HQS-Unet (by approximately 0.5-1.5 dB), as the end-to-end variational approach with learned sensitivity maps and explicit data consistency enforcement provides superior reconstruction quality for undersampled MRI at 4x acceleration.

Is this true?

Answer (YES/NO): NO